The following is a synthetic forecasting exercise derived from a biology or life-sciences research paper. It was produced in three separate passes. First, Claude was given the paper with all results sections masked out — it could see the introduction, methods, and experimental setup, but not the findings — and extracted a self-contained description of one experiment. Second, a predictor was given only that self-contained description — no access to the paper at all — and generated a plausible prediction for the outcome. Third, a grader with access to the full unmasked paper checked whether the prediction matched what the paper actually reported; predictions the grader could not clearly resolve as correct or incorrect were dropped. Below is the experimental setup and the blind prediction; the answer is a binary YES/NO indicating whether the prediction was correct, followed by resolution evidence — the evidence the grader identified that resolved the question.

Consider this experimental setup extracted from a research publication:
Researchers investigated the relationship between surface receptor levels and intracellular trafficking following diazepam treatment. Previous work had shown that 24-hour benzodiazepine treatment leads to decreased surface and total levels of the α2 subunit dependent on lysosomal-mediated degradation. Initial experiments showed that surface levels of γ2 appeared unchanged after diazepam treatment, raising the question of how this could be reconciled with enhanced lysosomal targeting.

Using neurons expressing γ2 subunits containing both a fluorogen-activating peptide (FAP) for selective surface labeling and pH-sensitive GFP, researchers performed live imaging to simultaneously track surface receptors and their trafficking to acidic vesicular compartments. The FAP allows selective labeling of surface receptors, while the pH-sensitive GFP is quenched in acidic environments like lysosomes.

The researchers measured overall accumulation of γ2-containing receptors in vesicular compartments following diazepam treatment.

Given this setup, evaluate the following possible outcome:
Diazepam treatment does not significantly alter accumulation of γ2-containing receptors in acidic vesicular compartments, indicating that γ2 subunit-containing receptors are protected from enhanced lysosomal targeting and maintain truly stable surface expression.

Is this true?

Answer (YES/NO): NO